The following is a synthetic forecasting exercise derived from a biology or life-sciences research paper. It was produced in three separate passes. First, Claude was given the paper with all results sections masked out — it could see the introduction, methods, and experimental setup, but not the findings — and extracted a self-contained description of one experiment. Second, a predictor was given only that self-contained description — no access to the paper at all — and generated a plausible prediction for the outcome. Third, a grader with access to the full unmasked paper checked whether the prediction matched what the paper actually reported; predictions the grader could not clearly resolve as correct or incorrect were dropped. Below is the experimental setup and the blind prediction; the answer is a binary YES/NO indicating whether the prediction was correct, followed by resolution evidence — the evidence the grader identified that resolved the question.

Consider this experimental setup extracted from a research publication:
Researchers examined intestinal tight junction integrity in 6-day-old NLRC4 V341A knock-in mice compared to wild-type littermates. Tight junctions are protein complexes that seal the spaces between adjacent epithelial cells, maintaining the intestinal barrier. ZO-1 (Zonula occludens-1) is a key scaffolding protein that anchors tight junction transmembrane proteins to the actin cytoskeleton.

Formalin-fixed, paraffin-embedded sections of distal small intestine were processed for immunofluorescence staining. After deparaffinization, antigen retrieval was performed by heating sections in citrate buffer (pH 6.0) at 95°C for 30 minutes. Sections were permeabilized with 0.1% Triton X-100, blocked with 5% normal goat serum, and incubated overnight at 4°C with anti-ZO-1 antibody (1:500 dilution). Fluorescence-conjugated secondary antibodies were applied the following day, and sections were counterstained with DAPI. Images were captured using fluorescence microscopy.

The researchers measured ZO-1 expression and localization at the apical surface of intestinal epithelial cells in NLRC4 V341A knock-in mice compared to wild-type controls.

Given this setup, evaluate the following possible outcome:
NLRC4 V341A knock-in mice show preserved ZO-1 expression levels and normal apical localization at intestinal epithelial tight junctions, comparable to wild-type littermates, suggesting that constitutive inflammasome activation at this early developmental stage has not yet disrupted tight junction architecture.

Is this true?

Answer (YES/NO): NO